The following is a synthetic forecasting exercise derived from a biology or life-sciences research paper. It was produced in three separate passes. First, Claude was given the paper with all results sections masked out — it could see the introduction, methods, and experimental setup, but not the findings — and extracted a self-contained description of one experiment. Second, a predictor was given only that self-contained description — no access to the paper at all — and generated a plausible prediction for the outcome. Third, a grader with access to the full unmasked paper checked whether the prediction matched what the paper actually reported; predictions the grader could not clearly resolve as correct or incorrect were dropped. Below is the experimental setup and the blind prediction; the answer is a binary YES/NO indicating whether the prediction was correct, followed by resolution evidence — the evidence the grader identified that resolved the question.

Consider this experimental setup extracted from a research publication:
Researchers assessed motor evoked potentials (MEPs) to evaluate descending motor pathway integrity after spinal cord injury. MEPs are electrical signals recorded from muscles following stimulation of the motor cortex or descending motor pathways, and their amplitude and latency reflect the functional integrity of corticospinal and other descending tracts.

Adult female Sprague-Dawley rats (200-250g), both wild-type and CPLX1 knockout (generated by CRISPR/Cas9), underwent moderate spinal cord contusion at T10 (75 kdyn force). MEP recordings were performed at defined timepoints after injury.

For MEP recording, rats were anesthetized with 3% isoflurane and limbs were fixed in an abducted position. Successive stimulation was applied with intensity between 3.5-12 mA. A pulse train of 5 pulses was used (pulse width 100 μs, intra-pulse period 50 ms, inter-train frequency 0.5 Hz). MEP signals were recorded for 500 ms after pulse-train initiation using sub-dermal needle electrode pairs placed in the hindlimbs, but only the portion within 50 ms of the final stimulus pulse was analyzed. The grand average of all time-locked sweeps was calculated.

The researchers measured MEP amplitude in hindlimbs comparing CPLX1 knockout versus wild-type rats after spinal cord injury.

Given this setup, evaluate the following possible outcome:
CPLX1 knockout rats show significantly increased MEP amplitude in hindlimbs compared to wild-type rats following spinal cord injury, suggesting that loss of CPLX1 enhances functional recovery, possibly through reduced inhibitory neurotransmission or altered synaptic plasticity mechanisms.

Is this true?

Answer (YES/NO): YES